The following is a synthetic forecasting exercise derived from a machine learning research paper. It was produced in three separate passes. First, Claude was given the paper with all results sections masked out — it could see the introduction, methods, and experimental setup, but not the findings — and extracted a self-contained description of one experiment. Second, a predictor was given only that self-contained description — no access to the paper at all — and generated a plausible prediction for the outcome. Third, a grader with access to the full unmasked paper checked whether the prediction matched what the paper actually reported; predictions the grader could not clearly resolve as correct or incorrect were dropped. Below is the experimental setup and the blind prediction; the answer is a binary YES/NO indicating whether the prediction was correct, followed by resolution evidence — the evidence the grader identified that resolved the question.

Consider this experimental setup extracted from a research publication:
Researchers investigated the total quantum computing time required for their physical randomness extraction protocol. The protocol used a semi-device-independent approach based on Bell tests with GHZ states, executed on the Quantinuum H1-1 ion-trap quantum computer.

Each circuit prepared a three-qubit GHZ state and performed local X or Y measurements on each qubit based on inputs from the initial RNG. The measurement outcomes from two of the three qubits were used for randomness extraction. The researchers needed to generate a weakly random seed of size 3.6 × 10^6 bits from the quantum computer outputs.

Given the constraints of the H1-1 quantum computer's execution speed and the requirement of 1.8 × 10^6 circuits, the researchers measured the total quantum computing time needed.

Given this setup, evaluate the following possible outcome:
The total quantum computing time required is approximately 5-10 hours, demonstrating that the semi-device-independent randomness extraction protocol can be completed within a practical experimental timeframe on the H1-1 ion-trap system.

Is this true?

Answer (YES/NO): NO